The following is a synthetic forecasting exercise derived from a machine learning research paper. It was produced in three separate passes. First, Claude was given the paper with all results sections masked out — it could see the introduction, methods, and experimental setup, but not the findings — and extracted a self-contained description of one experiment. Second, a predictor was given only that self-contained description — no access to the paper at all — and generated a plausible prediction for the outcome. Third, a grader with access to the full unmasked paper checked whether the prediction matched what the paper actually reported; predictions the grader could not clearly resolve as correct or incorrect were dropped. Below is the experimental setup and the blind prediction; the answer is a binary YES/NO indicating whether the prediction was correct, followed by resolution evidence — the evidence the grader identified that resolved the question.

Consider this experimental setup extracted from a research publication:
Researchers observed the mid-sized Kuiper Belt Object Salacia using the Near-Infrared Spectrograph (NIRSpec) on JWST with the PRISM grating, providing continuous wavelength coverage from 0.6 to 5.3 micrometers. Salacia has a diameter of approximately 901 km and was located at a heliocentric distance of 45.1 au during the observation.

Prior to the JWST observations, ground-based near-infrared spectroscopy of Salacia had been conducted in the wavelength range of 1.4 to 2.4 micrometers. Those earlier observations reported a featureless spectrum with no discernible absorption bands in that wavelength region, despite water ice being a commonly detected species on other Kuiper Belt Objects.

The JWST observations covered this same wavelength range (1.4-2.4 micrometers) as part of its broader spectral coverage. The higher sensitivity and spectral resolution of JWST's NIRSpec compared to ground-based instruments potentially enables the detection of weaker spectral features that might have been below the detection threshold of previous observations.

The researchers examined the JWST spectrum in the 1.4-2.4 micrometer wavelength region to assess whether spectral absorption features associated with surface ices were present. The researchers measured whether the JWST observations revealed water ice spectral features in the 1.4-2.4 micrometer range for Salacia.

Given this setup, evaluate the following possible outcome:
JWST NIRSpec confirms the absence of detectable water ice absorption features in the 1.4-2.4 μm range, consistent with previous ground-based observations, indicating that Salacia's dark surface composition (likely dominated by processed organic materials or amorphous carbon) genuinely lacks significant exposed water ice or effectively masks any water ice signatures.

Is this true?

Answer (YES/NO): NO